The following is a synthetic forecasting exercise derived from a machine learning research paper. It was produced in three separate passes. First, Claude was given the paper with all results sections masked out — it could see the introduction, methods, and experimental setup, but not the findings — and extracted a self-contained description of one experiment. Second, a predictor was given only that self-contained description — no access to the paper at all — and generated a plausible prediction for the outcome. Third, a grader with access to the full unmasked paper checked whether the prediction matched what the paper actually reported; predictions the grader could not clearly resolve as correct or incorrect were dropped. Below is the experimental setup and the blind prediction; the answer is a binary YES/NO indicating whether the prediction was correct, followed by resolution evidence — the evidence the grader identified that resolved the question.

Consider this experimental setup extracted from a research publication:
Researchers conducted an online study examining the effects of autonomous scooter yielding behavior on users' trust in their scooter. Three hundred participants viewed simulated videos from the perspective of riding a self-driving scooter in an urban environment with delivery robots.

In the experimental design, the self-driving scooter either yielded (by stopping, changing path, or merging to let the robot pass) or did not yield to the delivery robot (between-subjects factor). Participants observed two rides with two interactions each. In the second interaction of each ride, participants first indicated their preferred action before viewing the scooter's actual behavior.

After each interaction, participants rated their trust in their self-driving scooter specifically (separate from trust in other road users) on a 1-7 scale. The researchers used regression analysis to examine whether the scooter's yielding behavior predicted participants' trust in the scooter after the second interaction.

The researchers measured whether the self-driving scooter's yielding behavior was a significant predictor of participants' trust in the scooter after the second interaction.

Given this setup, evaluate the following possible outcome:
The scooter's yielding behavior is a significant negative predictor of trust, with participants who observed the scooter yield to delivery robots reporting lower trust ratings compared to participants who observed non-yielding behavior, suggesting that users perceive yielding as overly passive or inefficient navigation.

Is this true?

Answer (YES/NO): NO